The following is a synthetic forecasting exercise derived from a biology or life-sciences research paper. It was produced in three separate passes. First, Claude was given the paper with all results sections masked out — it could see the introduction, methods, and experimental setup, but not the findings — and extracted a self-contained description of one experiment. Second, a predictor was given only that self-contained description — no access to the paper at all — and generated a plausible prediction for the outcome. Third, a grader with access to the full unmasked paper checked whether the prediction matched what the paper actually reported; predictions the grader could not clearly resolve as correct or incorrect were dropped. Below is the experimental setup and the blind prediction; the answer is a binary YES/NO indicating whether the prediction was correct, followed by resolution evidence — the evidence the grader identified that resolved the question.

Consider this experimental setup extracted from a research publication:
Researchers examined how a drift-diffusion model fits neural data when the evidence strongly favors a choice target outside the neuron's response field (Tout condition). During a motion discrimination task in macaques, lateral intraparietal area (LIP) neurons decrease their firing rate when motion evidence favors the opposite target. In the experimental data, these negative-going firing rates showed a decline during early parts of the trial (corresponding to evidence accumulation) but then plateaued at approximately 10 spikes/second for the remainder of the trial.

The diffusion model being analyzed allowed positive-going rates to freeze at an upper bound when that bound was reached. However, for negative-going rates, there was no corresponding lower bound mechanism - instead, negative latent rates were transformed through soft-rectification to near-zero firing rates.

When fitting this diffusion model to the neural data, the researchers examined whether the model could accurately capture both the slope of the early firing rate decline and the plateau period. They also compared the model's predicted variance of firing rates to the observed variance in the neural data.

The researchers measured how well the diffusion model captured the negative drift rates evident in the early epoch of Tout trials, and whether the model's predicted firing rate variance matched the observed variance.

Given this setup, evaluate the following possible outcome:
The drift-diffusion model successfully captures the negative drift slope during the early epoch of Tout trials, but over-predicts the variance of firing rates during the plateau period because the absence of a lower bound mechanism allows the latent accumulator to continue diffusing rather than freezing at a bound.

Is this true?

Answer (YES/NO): NO